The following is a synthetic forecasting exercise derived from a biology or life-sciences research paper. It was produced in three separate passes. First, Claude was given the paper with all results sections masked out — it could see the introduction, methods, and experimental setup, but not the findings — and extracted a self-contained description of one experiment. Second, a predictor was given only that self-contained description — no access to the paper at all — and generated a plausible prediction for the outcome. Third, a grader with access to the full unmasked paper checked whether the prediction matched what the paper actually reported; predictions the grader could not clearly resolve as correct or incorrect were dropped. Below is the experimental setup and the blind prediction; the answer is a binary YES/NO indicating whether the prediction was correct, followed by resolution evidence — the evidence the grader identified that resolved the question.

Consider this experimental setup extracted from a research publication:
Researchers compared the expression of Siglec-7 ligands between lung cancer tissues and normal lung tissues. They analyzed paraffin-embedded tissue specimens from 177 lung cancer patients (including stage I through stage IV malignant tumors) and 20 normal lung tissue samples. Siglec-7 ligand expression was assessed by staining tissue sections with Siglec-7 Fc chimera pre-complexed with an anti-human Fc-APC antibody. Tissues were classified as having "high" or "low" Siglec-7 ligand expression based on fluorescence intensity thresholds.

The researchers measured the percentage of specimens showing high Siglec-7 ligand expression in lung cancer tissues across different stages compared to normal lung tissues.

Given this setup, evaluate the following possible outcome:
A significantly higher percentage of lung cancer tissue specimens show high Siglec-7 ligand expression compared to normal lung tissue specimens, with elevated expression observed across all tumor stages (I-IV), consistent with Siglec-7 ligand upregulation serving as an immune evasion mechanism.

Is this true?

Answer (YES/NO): NO